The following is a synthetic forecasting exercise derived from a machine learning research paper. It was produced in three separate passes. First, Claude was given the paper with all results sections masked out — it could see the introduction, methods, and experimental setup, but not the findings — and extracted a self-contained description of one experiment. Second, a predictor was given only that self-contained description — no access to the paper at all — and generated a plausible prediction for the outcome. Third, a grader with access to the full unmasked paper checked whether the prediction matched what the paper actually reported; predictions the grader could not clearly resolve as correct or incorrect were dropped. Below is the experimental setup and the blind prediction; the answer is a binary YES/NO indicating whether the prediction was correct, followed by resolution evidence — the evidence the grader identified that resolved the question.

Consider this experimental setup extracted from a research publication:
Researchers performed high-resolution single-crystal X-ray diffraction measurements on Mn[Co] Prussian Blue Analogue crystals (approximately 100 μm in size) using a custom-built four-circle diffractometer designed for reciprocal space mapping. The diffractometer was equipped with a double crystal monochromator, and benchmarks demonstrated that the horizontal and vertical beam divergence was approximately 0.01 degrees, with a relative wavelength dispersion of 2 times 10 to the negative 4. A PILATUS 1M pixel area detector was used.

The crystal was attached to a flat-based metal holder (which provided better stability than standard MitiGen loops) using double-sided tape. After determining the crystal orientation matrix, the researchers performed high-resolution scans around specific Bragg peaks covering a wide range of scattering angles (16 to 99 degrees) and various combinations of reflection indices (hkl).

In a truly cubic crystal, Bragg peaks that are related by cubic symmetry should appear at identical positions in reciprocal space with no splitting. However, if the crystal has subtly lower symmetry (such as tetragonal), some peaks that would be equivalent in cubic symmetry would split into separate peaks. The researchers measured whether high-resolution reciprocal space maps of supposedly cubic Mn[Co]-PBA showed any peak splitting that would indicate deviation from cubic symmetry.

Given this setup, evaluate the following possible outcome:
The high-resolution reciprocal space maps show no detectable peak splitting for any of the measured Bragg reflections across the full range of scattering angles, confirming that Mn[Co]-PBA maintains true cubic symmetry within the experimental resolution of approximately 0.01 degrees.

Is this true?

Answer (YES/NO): YES